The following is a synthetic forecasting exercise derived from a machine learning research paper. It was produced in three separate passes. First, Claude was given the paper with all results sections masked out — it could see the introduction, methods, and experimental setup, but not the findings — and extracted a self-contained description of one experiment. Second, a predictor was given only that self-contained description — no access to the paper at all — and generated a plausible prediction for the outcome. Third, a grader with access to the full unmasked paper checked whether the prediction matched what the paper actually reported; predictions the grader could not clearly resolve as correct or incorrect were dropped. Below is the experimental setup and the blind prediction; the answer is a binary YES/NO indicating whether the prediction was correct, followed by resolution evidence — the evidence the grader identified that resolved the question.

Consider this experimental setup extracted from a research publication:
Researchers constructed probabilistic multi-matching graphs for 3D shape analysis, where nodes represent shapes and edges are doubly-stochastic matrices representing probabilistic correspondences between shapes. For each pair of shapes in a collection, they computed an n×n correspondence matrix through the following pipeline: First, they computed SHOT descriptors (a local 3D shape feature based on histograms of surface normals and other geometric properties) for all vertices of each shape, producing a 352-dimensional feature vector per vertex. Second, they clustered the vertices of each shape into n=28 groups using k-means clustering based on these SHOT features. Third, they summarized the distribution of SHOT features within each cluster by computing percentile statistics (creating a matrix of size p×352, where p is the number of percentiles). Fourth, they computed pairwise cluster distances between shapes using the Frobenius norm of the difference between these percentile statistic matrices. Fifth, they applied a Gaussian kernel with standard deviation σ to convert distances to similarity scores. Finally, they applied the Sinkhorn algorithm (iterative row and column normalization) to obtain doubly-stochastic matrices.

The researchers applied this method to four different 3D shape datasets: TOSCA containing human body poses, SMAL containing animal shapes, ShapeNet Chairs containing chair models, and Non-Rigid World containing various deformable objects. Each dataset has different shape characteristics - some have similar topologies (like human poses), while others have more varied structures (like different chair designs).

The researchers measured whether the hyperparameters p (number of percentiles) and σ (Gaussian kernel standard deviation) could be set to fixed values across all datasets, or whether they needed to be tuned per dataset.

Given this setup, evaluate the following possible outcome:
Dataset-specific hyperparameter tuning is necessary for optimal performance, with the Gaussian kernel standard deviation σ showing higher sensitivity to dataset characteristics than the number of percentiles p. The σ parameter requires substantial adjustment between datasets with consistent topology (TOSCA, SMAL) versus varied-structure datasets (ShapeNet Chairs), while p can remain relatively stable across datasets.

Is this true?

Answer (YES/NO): NO